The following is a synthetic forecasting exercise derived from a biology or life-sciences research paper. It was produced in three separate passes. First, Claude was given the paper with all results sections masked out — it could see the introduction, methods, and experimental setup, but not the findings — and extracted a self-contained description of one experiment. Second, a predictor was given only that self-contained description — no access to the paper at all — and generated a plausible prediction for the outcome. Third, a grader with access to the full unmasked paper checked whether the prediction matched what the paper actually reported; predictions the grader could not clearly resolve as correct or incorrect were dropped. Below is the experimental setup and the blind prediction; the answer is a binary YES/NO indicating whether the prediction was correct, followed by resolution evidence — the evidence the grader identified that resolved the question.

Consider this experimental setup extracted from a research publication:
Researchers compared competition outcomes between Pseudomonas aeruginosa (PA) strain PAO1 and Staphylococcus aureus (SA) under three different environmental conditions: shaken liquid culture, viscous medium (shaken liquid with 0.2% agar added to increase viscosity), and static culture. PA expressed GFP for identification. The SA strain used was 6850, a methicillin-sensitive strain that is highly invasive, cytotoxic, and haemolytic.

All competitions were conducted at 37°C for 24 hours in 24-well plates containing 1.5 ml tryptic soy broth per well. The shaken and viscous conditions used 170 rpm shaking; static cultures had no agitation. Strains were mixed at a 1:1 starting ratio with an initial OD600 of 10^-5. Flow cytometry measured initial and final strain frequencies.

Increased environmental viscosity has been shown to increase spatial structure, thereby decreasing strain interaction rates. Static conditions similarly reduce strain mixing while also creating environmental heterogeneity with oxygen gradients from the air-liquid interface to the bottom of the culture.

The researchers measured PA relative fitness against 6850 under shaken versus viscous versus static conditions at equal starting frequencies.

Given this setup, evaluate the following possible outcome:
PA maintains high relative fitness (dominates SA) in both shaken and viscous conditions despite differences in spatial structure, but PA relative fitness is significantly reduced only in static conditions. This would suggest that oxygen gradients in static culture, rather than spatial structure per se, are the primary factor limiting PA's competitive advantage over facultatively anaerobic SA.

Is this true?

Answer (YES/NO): NO